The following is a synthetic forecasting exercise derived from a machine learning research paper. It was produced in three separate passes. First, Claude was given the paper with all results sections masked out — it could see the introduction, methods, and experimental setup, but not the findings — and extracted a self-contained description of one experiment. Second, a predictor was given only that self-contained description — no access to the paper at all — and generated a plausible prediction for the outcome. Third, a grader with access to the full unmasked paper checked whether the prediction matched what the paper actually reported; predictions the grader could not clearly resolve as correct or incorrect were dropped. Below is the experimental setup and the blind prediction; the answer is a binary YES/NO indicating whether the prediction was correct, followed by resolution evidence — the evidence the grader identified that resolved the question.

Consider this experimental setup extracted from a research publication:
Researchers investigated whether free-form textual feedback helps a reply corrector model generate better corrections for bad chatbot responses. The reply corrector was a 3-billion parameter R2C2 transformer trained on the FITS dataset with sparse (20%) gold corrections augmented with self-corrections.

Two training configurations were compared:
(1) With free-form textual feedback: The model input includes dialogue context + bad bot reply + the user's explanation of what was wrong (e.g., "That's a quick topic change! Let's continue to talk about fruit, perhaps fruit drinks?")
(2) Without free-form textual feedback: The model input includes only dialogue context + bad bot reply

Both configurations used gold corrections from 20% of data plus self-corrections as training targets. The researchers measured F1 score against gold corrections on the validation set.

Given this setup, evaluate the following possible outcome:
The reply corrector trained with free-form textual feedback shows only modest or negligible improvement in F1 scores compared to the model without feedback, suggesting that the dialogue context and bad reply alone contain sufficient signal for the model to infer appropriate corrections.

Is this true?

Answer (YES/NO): NO